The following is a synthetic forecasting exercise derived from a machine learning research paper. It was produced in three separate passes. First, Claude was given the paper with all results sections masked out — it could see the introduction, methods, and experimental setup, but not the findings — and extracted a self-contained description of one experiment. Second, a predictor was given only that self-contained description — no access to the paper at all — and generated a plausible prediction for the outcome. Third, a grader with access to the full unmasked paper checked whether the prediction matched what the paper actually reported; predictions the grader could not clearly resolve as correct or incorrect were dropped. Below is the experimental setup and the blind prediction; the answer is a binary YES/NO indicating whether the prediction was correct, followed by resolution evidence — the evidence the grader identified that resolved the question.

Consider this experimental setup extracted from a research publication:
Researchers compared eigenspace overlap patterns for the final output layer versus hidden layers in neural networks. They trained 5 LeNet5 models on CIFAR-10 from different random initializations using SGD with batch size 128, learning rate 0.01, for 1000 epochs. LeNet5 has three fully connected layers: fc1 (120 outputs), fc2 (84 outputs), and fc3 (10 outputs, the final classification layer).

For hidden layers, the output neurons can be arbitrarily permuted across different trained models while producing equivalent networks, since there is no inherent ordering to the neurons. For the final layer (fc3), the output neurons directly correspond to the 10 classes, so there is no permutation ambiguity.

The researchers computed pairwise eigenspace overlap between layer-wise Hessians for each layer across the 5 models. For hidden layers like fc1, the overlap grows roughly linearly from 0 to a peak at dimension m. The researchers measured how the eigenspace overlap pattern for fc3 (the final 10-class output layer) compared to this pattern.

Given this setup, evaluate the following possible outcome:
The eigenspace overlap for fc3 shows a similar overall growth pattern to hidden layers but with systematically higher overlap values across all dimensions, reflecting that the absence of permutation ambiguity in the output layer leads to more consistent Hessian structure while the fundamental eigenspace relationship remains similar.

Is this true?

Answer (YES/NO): NO